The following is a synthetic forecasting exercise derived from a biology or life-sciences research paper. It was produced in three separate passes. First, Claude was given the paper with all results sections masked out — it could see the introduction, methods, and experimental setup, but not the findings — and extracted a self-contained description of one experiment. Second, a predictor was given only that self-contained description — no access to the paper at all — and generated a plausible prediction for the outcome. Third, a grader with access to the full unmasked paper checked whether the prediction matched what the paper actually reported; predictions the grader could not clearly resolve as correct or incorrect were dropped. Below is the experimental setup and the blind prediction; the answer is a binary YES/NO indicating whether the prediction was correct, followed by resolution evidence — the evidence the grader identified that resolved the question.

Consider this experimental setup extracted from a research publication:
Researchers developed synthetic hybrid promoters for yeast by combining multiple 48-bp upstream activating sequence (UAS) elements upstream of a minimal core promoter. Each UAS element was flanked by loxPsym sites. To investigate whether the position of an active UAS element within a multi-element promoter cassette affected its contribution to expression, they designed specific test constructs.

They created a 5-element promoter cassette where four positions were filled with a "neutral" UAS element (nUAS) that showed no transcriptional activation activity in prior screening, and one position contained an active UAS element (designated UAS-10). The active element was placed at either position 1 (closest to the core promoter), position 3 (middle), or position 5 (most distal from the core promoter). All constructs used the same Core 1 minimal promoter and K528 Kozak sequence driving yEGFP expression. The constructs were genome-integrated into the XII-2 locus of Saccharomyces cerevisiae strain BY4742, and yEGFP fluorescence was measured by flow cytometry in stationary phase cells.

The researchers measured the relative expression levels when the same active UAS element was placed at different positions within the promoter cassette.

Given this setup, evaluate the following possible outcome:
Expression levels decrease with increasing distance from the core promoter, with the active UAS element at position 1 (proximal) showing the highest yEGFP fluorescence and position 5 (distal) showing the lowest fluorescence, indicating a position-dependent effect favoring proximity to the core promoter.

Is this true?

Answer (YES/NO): NO